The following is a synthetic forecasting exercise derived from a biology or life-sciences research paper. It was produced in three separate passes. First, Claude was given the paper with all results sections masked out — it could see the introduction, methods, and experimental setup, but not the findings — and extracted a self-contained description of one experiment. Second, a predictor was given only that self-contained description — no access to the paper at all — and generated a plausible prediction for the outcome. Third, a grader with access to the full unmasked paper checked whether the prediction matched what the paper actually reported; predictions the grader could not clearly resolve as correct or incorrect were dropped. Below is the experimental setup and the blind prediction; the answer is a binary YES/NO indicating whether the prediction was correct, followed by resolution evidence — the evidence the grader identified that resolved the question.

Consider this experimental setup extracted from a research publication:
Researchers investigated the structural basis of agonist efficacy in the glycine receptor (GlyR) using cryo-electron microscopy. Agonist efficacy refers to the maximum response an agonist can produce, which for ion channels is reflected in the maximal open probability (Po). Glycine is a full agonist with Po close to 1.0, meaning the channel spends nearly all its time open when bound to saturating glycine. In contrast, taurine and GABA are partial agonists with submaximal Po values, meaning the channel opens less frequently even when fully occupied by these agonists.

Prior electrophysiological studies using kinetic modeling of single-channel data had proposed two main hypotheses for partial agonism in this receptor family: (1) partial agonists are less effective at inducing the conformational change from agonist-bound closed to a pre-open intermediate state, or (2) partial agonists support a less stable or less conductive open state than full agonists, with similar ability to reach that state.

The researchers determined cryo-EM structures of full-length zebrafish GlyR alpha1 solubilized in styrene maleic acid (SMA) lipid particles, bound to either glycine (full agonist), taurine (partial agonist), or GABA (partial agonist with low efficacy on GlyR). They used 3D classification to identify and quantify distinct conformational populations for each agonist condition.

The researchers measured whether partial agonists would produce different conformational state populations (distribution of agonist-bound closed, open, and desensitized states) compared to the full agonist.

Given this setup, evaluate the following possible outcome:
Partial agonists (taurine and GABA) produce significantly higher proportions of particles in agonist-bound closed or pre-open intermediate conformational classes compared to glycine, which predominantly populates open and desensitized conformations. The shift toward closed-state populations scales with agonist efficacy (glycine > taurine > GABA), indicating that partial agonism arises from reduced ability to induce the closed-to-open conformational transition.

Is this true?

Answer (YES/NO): YES